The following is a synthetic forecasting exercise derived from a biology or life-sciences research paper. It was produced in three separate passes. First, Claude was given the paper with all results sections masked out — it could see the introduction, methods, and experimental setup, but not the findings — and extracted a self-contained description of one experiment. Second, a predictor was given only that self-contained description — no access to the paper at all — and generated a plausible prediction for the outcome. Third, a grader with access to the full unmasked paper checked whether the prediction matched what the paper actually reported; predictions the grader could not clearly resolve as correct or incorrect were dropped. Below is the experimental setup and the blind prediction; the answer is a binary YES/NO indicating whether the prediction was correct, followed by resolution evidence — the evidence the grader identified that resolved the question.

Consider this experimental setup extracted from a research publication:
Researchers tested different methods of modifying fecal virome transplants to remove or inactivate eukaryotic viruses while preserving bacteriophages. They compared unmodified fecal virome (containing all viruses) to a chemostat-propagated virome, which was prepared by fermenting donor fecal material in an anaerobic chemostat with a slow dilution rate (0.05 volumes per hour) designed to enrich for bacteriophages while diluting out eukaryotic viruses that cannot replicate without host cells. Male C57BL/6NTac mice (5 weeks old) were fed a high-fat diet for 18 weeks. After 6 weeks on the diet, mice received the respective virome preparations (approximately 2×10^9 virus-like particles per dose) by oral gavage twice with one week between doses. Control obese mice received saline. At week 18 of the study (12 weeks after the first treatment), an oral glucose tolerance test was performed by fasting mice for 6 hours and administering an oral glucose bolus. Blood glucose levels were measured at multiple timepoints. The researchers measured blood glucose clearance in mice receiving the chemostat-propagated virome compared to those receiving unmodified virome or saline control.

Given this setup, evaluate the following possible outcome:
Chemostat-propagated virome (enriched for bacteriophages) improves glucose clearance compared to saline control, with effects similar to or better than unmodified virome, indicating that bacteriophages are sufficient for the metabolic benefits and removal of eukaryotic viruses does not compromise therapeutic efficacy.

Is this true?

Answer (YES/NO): NO